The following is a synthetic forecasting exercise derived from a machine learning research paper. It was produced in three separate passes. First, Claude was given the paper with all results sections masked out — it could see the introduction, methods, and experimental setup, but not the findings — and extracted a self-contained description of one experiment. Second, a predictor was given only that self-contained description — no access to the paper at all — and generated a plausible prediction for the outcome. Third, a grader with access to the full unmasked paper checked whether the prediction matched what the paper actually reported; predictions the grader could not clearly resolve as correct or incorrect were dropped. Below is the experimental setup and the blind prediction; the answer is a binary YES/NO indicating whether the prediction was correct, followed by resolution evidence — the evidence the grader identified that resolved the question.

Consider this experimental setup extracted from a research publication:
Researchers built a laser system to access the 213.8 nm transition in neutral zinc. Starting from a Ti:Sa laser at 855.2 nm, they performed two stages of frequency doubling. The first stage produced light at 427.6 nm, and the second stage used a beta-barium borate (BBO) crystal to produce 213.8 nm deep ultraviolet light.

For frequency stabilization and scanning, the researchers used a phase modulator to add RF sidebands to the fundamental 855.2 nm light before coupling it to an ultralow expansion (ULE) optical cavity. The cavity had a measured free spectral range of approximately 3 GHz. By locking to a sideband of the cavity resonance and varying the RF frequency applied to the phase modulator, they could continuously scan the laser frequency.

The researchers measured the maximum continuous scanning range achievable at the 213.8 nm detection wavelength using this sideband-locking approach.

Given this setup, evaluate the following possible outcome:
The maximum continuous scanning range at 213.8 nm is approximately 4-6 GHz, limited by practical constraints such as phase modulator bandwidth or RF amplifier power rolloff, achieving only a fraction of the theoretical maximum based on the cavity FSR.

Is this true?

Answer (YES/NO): YES